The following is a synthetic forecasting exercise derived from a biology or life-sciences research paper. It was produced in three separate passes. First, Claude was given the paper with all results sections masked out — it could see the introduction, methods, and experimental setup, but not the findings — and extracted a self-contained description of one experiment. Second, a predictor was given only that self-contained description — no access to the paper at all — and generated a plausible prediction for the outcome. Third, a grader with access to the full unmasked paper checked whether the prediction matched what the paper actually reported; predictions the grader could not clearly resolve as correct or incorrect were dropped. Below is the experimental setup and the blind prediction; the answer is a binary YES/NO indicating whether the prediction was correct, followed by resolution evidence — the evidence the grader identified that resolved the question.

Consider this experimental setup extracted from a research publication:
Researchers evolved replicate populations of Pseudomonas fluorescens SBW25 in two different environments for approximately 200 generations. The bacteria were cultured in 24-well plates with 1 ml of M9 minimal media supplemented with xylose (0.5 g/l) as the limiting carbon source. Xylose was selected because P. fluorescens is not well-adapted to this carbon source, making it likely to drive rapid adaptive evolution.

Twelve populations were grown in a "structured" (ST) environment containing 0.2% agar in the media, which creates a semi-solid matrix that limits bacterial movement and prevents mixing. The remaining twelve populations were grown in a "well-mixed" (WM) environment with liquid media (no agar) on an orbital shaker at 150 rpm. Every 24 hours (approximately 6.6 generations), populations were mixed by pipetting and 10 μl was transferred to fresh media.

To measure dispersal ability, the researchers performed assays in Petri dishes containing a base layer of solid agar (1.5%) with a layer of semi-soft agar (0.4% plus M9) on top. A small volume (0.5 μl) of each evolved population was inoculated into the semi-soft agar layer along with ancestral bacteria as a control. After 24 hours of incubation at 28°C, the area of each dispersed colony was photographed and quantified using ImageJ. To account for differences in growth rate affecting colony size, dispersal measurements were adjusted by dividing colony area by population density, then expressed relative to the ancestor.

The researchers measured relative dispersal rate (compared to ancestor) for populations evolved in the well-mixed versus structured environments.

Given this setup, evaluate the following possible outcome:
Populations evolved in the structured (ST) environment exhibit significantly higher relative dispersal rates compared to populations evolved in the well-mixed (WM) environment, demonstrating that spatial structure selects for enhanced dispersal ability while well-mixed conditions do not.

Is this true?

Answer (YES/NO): NO